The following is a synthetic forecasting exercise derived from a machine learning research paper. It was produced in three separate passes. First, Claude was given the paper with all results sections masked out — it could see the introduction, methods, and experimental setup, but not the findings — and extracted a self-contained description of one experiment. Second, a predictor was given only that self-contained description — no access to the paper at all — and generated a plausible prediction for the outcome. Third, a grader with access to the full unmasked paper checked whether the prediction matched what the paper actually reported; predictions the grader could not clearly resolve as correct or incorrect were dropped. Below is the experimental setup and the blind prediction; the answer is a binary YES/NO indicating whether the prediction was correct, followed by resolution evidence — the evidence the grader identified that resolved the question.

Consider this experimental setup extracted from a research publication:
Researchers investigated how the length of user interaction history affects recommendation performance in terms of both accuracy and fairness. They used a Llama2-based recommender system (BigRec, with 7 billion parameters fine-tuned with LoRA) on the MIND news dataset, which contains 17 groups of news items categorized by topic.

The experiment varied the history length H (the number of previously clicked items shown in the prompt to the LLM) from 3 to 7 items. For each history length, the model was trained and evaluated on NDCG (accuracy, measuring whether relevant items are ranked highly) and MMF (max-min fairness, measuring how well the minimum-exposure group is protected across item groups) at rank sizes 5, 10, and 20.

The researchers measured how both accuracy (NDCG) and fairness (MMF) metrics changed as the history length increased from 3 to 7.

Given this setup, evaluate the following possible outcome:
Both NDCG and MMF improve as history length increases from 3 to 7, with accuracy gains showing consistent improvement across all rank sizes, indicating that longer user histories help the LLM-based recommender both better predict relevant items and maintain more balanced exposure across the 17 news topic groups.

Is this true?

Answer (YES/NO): NO